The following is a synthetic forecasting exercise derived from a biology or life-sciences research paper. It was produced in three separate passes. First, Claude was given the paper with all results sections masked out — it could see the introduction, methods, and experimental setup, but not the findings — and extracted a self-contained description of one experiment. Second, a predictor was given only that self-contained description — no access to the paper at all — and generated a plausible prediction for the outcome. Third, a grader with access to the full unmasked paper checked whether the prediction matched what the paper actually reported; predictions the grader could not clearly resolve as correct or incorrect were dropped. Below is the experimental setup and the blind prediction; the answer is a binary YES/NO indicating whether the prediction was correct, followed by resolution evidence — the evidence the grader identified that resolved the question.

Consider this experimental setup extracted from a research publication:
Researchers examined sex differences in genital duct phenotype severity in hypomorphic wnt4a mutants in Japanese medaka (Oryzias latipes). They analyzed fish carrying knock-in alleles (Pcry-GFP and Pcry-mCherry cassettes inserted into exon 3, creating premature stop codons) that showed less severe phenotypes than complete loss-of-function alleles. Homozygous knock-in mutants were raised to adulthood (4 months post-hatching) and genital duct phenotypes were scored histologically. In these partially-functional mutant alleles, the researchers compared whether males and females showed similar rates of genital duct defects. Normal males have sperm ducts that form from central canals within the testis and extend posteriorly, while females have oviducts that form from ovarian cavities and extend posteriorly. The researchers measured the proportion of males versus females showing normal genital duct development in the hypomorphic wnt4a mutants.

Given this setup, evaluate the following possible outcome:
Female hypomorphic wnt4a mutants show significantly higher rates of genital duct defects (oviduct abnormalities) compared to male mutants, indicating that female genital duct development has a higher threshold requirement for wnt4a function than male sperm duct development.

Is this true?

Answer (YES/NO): YES